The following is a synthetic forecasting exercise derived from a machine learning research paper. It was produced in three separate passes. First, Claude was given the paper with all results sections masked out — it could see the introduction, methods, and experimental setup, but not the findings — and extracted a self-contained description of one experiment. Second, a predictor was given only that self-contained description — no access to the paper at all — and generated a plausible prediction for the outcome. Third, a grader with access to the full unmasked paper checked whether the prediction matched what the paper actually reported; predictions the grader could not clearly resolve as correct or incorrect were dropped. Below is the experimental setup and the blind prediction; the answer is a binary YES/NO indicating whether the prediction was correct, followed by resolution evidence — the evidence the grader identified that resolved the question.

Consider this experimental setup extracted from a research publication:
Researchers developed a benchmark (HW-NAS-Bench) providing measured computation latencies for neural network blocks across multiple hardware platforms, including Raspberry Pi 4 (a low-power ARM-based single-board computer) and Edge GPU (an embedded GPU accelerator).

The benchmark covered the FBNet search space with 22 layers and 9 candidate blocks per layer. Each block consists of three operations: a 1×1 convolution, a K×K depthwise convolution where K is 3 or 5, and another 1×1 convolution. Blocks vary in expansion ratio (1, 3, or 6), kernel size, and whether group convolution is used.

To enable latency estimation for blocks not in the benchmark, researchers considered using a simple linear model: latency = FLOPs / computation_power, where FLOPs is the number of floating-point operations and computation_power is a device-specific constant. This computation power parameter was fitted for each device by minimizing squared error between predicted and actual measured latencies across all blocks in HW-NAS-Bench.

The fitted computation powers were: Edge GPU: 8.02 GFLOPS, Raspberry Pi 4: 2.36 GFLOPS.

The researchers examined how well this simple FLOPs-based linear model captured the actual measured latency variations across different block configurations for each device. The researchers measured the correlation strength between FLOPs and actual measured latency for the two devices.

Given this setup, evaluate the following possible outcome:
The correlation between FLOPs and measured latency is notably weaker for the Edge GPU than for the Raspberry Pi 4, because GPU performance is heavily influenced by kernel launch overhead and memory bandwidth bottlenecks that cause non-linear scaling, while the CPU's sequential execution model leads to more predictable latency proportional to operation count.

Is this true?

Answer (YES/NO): YES